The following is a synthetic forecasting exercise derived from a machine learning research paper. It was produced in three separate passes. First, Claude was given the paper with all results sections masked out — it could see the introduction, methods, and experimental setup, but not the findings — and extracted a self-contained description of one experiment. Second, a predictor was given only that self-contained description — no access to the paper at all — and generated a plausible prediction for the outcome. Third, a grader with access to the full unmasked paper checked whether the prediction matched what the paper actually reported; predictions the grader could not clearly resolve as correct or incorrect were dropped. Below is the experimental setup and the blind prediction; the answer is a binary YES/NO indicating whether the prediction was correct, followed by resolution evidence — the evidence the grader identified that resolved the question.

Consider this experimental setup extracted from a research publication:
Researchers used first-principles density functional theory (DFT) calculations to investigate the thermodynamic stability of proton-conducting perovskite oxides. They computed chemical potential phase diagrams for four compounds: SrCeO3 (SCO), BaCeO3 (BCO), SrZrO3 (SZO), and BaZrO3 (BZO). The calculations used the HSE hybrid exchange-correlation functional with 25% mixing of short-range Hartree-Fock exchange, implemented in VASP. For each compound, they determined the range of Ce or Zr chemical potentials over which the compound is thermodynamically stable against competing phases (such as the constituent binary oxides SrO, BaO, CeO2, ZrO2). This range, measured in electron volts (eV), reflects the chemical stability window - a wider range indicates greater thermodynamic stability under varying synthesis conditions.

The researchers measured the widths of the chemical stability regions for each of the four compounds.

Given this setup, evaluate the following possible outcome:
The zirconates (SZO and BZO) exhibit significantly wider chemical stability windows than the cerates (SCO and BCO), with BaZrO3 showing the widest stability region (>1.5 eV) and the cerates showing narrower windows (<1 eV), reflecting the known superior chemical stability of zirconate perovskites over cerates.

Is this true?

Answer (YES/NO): NO